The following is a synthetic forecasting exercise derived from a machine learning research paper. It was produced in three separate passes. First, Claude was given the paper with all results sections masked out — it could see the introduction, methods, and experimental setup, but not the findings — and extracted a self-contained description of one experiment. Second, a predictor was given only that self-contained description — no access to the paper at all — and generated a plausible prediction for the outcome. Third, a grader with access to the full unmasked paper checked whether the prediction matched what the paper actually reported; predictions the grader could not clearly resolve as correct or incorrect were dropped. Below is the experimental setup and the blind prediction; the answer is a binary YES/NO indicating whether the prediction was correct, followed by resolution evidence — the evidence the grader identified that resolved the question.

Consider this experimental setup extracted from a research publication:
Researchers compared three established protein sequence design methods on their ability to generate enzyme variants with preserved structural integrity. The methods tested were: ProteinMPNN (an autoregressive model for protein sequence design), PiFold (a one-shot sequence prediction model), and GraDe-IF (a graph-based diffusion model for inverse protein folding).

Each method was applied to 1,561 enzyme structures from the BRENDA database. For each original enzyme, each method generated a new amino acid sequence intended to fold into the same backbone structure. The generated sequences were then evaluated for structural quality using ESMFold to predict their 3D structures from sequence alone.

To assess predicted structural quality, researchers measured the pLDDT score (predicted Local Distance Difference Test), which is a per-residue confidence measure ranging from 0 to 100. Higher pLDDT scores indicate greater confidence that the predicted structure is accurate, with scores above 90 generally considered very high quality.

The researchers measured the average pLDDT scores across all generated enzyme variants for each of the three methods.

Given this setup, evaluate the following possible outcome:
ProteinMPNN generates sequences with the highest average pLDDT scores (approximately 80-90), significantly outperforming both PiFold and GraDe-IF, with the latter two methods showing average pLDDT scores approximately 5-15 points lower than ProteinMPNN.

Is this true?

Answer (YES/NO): NO